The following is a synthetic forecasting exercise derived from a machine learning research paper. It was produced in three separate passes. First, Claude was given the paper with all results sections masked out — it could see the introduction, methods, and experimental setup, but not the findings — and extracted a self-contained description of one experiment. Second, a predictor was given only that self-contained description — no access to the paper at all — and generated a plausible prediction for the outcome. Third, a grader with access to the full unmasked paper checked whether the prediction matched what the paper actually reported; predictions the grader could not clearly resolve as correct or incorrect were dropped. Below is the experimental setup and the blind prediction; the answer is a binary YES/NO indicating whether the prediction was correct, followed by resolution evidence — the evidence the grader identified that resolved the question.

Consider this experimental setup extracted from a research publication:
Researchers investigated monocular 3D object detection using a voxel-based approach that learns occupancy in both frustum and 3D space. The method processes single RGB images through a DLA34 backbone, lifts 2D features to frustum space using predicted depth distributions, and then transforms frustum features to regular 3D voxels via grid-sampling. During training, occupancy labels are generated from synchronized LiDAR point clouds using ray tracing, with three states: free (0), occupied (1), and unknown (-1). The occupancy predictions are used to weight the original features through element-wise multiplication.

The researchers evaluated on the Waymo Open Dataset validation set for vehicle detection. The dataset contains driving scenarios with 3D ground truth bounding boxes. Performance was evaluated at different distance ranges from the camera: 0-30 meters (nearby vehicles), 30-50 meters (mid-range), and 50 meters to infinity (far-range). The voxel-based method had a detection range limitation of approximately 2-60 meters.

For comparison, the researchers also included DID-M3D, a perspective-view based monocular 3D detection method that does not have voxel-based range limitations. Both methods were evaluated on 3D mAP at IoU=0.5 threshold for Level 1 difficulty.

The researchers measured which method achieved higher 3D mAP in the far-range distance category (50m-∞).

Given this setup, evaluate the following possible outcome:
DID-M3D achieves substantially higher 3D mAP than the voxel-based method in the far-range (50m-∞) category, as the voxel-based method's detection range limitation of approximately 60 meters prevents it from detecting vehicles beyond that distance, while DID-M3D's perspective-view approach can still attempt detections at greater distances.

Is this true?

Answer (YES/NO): YES